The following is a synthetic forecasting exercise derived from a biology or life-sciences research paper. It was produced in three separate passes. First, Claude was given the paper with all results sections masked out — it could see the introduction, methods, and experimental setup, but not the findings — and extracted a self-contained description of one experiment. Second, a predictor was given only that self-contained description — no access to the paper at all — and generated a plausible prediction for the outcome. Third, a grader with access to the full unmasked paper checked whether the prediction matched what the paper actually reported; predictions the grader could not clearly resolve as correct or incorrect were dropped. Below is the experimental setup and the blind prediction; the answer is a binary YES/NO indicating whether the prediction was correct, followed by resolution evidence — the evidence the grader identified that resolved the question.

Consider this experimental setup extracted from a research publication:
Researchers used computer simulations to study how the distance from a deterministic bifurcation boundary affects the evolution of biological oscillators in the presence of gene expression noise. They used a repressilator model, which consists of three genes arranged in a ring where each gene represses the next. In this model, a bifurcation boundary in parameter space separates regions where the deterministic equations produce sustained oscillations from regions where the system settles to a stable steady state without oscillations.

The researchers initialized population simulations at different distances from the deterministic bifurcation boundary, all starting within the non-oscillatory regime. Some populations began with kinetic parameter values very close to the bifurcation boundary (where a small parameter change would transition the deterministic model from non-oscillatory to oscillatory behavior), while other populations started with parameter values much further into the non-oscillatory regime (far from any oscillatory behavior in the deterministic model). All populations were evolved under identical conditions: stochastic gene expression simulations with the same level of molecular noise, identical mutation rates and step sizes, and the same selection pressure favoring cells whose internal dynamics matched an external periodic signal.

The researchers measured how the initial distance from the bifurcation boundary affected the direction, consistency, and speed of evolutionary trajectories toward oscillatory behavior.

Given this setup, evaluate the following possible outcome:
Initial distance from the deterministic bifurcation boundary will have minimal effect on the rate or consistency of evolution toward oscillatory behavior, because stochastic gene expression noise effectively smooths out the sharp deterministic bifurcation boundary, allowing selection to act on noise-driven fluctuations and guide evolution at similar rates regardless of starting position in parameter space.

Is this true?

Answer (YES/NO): NO